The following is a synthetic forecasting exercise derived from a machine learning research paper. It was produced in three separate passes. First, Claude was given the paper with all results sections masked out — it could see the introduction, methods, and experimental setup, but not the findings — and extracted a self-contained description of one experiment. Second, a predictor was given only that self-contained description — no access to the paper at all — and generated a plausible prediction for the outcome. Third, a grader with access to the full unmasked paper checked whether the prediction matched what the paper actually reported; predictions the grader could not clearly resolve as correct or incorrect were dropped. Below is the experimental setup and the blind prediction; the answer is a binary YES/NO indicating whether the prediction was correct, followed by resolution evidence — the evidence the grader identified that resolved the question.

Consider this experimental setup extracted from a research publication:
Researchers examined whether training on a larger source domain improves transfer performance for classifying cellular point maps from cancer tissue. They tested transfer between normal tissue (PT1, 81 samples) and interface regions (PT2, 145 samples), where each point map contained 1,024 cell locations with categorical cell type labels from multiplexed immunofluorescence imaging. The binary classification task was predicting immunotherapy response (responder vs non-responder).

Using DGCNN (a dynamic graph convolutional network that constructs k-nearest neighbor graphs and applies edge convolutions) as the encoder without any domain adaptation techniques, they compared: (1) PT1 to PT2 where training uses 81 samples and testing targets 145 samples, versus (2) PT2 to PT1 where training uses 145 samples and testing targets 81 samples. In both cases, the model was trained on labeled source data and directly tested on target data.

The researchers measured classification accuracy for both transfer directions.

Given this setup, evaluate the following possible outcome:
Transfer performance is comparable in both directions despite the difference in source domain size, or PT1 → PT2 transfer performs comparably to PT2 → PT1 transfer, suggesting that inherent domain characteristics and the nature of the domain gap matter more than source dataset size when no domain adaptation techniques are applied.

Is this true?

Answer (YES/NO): NO